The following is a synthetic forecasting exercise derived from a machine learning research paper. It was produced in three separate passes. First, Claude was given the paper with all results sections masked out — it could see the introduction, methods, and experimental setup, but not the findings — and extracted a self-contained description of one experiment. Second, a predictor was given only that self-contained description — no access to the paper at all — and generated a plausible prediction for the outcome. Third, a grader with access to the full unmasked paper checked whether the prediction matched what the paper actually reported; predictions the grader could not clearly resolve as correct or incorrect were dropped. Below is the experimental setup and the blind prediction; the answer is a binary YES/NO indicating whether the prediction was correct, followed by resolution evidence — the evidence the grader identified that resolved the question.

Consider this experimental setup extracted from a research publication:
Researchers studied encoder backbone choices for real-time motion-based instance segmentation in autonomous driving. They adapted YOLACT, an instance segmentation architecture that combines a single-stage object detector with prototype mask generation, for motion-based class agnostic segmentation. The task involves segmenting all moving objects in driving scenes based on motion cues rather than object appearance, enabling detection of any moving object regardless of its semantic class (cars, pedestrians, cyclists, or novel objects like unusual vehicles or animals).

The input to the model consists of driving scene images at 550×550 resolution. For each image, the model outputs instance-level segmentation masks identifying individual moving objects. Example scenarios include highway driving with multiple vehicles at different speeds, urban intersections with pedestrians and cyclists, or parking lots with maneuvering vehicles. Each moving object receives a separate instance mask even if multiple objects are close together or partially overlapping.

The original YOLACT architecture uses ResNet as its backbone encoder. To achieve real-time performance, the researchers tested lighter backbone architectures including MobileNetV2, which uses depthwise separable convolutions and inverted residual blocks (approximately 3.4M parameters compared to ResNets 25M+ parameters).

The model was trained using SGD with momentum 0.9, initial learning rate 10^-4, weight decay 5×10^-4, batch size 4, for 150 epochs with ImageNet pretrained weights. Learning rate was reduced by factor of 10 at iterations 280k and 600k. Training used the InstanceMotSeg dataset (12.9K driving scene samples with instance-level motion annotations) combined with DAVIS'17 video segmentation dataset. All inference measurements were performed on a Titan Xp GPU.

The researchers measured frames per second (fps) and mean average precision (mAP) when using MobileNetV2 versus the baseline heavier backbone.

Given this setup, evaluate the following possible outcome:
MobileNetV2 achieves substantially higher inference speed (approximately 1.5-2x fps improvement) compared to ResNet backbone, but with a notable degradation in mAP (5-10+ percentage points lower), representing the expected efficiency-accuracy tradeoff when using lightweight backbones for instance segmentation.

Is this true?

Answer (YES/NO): NO